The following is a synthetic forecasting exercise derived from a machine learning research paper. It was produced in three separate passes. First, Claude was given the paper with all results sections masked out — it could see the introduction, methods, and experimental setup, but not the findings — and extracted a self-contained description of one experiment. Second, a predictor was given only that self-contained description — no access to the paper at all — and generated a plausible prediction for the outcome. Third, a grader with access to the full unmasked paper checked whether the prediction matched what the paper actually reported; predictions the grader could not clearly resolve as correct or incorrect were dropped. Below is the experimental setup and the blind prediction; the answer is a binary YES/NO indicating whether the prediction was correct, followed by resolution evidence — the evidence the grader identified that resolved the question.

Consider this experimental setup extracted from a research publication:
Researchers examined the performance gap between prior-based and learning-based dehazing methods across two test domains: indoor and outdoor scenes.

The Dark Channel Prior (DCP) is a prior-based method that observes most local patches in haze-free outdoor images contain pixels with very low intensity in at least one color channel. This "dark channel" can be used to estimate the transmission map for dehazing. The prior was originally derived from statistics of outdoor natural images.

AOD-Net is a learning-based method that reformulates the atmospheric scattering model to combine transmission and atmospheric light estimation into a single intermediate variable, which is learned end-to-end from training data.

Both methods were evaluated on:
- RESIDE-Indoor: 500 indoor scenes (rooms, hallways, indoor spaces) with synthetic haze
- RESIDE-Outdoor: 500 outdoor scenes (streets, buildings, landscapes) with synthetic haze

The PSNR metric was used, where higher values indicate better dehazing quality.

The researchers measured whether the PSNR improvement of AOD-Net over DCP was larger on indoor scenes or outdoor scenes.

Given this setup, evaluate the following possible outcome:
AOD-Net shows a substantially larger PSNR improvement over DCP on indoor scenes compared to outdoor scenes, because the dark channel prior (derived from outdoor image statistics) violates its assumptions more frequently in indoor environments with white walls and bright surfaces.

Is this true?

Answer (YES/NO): YES